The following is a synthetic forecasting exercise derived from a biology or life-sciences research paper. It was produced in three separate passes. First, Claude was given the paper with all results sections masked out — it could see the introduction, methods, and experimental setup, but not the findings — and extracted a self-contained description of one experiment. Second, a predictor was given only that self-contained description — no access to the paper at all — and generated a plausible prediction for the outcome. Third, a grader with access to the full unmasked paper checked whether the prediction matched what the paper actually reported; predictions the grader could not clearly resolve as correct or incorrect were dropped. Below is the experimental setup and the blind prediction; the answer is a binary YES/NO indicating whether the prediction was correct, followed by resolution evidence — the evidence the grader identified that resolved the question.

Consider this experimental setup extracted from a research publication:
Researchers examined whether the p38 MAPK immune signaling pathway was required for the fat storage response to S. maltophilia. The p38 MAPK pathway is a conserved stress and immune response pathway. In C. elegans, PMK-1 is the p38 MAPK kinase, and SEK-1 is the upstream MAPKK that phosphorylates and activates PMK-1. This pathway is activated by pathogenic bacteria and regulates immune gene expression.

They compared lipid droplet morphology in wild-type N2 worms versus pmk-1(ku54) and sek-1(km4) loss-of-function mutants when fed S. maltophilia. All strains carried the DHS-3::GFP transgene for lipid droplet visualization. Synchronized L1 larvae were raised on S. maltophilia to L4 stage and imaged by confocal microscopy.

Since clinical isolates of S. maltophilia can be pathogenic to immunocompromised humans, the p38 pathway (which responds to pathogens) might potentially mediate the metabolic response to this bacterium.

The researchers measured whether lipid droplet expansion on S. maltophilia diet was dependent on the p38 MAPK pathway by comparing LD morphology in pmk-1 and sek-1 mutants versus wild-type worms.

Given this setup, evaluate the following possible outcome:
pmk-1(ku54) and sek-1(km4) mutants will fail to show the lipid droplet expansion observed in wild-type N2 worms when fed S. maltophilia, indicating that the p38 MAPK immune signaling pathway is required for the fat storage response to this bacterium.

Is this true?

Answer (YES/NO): NO